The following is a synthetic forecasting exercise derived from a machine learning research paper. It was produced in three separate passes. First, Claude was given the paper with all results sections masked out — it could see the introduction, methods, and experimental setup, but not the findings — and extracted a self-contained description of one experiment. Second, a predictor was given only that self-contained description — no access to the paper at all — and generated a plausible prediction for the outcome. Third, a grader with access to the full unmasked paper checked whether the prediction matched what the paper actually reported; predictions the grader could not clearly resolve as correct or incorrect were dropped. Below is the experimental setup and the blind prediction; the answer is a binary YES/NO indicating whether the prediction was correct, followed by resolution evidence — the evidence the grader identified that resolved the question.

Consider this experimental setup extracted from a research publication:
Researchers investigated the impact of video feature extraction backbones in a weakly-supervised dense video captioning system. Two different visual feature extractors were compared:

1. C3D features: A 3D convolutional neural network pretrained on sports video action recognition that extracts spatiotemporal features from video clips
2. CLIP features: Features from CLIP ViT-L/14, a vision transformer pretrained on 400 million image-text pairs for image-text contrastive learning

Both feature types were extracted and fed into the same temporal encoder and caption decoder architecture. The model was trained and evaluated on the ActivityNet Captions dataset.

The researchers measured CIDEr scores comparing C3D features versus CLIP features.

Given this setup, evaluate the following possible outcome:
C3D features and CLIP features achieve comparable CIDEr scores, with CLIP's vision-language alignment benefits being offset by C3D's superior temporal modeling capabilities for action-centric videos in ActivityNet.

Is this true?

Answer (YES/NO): NO